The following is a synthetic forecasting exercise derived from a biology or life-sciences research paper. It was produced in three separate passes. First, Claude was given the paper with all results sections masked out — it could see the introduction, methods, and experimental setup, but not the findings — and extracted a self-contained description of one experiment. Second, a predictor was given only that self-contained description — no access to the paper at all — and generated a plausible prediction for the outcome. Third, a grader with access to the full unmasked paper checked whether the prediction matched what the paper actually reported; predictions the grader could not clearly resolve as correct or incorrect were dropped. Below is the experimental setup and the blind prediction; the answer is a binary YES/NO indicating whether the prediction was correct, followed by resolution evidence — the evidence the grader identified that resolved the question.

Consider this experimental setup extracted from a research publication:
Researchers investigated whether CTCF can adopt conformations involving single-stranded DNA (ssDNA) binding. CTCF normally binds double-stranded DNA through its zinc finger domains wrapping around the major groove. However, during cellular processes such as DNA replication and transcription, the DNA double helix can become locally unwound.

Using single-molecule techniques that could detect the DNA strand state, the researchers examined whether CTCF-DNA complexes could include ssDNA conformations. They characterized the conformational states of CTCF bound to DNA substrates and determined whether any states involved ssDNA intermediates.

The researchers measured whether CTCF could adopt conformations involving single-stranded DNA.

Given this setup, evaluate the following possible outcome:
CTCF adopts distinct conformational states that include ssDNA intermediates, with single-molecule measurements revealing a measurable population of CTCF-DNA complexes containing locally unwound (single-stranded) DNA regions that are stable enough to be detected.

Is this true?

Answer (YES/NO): YES